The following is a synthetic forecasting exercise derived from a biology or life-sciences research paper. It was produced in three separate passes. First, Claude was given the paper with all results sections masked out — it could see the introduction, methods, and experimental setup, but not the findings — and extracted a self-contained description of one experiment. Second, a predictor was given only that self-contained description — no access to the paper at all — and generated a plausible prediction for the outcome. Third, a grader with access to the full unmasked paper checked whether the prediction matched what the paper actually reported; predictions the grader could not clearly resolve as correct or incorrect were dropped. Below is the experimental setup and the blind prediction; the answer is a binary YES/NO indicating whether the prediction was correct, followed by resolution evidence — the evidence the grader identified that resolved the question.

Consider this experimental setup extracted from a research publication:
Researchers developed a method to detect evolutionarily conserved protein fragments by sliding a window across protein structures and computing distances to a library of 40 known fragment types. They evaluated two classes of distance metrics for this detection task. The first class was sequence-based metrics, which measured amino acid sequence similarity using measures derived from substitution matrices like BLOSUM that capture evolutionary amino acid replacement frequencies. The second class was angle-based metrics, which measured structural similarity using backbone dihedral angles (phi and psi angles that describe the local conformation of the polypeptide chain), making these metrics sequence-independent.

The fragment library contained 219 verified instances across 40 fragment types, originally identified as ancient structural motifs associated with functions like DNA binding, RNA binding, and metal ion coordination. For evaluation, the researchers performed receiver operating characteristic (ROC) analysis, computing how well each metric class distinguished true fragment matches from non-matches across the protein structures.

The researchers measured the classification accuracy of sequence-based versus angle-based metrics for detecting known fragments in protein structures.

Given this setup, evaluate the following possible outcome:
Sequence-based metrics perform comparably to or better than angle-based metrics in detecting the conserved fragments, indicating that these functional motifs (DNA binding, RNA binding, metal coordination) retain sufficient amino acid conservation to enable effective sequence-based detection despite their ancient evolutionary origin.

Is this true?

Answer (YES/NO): NO